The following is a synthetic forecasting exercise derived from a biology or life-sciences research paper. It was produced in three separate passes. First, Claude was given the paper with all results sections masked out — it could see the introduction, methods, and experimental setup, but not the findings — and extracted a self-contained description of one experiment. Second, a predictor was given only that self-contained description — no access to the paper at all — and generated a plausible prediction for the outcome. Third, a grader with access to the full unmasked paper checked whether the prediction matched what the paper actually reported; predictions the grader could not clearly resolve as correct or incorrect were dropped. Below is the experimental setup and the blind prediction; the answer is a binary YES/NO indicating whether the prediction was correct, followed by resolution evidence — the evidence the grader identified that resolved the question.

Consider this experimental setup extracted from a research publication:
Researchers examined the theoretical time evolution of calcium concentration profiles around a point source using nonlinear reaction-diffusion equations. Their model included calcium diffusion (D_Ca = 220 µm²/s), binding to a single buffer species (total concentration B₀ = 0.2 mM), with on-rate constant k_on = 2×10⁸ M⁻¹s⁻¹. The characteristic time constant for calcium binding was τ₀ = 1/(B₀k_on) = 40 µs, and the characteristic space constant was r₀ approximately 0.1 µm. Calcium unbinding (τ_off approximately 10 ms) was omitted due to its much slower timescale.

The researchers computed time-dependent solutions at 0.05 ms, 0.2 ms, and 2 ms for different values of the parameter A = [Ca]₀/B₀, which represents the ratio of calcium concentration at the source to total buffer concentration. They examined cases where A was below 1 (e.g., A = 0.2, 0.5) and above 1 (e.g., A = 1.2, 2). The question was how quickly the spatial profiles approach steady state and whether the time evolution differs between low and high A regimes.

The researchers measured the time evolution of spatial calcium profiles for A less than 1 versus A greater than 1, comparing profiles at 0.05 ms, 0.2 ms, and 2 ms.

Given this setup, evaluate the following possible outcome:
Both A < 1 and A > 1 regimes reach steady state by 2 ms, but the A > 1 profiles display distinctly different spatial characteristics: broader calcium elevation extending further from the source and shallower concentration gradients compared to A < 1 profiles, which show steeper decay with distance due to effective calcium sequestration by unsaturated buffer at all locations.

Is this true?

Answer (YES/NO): NO